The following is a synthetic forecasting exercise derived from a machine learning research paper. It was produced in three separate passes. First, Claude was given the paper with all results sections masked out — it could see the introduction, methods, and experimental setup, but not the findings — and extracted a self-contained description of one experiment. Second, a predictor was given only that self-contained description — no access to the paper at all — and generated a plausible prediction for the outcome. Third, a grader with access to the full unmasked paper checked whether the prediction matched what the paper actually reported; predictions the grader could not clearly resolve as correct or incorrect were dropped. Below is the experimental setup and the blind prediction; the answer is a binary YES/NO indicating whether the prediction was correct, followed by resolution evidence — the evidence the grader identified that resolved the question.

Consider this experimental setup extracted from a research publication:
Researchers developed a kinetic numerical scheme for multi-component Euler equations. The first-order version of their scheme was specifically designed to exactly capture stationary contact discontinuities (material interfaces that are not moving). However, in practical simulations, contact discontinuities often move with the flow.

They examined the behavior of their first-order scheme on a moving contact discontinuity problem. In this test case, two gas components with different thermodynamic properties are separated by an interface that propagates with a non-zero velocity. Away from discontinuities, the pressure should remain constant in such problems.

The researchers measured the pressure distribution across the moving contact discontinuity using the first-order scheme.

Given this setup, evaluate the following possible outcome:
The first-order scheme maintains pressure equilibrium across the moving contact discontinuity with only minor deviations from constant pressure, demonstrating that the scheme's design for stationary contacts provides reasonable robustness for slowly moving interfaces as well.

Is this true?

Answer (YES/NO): NO